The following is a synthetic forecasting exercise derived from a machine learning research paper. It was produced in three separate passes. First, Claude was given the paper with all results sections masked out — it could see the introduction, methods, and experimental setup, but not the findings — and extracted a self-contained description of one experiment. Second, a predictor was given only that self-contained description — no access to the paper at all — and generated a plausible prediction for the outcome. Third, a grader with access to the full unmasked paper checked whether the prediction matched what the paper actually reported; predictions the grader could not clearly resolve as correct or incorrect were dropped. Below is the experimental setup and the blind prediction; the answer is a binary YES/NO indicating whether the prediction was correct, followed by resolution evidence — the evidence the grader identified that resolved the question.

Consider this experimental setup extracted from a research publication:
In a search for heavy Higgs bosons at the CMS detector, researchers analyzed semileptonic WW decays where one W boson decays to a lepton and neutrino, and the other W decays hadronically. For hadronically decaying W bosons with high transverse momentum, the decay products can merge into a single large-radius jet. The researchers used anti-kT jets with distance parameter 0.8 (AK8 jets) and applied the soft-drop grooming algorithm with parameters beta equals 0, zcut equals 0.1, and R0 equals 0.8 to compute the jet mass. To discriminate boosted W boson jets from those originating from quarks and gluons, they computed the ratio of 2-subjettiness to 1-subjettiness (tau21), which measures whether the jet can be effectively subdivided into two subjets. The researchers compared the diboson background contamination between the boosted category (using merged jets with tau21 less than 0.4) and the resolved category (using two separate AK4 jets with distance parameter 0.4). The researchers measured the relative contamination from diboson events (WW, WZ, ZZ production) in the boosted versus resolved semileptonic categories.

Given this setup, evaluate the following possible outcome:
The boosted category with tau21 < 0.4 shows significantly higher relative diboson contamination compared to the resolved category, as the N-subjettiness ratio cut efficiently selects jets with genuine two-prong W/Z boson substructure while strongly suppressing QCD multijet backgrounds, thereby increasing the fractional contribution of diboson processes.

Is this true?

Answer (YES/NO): YES